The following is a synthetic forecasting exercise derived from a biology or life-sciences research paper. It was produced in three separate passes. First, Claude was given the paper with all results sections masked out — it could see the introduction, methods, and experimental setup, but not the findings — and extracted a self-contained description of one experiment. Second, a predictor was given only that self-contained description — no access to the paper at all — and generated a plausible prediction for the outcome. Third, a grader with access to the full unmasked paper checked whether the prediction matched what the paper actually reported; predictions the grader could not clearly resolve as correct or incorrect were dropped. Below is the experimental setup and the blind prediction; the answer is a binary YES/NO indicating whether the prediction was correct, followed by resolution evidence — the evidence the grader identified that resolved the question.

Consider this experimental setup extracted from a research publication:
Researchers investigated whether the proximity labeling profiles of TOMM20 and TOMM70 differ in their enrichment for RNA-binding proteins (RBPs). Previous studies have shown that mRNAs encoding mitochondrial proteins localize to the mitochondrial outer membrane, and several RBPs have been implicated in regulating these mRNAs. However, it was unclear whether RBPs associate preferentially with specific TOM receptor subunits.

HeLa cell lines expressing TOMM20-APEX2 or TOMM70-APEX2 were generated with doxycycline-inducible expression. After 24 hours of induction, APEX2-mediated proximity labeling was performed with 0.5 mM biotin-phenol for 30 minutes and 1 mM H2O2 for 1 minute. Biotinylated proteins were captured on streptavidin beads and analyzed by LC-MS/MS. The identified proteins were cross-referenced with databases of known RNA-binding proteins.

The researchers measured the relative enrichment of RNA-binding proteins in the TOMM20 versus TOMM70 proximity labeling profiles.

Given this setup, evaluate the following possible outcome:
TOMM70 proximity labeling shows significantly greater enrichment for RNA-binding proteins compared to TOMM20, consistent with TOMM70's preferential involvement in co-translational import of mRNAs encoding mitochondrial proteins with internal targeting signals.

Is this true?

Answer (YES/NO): NO